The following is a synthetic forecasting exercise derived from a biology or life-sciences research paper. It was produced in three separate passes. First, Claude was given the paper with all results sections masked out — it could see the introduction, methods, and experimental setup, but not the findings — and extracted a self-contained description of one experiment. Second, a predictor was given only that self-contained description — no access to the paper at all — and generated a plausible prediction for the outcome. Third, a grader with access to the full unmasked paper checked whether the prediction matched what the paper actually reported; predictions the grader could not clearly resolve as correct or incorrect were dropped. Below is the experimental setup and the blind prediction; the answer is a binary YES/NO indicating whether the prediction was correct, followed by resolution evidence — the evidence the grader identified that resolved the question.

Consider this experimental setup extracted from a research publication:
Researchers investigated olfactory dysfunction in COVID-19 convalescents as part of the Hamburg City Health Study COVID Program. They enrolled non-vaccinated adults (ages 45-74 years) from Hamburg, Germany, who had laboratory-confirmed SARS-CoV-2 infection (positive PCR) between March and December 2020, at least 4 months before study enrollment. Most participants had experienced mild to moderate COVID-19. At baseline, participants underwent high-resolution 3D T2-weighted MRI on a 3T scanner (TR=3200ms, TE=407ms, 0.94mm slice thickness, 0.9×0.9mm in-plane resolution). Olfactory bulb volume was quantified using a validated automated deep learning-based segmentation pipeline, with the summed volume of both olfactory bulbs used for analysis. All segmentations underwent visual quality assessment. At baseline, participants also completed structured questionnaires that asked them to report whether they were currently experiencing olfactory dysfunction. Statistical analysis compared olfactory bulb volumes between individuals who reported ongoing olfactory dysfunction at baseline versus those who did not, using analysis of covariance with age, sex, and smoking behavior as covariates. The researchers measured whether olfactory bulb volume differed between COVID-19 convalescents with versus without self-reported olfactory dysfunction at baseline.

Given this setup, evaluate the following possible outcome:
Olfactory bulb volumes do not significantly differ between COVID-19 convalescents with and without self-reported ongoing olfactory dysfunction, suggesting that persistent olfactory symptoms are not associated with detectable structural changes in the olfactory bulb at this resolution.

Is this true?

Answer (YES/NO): NO